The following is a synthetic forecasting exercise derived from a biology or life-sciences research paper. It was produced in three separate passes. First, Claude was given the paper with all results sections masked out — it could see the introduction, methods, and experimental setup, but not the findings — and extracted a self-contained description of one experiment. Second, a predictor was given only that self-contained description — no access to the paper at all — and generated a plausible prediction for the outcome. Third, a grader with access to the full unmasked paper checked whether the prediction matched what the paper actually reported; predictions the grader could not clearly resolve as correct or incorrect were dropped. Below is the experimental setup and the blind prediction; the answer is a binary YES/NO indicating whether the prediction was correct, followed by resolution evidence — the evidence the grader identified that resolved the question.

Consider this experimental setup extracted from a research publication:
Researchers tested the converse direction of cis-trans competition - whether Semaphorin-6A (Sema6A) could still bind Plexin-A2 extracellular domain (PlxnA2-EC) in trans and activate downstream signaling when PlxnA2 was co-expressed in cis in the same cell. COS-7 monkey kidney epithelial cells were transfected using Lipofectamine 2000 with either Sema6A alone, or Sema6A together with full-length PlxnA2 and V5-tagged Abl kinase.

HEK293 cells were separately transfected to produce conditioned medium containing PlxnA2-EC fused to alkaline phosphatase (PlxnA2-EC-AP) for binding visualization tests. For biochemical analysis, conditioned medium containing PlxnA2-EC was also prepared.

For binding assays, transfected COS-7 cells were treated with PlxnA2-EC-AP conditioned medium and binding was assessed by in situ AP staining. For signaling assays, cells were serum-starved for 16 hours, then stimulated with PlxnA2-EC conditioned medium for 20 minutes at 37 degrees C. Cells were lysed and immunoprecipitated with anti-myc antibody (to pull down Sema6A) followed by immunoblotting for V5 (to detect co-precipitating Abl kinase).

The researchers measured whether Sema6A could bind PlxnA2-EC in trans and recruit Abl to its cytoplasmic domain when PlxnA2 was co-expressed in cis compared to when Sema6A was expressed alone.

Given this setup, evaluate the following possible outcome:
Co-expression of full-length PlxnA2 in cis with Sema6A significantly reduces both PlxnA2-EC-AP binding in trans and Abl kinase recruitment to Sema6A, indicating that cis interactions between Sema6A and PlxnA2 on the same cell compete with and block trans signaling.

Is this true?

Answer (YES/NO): NO